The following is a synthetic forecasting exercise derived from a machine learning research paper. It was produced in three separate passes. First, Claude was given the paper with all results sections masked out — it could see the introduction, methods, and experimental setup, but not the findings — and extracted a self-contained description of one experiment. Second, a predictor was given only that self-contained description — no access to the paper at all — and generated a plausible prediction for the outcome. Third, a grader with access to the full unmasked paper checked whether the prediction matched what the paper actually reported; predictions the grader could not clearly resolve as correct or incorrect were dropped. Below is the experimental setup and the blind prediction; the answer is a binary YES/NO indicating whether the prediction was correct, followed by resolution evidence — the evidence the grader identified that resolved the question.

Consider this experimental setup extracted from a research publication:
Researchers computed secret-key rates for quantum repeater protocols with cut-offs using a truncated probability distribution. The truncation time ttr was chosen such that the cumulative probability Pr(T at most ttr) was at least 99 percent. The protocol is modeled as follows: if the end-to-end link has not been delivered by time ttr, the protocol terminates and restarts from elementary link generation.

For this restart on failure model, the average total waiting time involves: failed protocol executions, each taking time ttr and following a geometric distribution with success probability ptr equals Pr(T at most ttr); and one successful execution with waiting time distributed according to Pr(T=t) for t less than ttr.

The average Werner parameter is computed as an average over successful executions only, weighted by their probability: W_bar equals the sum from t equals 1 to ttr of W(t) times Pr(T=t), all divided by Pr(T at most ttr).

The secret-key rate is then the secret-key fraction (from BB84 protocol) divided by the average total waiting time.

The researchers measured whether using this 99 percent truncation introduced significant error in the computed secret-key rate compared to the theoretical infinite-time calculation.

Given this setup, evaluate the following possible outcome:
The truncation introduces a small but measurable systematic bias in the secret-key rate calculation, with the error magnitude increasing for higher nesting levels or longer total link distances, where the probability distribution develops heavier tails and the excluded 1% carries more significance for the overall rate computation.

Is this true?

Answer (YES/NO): NO